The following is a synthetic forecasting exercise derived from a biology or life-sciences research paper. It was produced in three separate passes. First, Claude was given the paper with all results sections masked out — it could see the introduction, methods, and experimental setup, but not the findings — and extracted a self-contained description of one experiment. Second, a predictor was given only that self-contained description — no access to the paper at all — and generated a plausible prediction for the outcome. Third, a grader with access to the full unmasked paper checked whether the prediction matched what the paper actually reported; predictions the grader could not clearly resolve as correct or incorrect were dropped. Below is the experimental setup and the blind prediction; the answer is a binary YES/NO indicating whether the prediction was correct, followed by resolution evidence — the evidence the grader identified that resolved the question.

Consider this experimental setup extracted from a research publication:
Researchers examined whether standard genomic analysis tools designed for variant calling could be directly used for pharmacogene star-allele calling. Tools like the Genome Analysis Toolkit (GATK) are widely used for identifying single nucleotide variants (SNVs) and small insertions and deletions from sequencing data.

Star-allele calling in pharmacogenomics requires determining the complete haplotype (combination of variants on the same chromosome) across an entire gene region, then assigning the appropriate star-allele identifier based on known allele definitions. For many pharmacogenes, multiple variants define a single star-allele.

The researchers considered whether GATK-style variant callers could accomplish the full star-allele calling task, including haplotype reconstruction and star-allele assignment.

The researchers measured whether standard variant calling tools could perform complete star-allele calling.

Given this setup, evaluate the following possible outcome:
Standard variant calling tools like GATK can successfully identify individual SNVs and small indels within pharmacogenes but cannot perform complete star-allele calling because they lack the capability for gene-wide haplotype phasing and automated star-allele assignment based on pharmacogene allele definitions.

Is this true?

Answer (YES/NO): YES